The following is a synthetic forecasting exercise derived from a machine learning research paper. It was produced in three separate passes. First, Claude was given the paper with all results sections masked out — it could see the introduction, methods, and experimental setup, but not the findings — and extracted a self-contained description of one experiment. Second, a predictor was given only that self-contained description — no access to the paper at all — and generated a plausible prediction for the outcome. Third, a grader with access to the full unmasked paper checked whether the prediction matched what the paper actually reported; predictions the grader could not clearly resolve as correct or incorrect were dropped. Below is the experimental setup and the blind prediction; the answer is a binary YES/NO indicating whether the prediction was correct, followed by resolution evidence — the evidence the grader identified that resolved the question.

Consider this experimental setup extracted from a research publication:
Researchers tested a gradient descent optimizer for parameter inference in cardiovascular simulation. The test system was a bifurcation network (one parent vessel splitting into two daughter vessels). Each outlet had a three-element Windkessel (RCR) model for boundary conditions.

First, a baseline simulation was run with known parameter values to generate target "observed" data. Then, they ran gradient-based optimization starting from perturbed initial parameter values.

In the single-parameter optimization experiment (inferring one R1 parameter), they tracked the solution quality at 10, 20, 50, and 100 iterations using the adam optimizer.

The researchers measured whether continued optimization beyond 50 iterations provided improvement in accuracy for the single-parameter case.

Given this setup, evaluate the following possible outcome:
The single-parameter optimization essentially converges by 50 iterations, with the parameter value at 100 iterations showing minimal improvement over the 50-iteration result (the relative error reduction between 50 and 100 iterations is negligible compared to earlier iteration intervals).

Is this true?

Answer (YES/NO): YES